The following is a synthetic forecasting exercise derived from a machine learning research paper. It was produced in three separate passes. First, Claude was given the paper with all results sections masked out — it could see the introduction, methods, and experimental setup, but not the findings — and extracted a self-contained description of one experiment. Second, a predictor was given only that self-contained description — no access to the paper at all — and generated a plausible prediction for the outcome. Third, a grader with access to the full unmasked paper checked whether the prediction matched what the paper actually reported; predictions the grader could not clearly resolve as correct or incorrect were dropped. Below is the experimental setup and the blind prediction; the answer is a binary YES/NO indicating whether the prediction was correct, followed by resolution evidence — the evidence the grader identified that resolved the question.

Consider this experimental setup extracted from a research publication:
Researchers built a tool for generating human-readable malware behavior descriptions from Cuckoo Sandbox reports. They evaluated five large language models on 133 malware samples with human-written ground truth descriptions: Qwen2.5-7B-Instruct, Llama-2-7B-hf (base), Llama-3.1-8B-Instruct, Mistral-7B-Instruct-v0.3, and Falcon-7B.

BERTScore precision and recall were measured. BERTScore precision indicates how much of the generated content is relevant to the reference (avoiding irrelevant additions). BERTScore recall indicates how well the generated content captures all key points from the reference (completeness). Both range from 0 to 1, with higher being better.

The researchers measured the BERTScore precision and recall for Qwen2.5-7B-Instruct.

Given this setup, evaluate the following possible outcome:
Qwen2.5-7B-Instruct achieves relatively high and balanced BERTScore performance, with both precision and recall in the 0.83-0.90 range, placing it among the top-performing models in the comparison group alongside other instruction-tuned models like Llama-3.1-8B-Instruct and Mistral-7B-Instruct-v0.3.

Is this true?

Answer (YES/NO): NO